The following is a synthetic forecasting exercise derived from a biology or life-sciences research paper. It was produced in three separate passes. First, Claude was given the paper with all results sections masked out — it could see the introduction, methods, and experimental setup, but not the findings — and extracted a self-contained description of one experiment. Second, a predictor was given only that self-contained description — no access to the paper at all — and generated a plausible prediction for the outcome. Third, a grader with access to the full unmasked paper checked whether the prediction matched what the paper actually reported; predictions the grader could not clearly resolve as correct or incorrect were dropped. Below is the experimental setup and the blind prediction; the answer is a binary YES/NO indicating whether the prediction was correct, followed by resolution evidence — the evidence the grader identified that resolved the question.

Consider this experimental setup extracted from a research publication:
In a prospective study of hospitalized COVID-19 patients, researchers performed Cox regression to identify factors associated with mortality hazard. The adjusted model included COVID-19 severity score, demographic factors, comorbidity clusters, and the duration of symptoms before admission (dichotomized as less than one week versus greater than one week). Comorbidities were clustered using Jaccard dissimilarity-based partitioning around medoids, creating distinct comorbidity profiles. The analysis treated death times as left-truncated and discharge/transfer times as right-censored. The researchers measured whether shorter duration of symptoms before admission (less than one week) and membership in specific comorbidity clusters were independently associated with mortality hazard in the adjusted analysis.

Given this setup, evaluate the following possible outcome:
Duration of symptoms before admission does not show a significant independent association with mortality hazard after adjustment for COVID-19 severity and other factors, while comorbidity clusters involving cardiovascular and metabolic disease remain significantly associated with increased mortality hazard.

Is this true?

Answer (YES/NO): NO